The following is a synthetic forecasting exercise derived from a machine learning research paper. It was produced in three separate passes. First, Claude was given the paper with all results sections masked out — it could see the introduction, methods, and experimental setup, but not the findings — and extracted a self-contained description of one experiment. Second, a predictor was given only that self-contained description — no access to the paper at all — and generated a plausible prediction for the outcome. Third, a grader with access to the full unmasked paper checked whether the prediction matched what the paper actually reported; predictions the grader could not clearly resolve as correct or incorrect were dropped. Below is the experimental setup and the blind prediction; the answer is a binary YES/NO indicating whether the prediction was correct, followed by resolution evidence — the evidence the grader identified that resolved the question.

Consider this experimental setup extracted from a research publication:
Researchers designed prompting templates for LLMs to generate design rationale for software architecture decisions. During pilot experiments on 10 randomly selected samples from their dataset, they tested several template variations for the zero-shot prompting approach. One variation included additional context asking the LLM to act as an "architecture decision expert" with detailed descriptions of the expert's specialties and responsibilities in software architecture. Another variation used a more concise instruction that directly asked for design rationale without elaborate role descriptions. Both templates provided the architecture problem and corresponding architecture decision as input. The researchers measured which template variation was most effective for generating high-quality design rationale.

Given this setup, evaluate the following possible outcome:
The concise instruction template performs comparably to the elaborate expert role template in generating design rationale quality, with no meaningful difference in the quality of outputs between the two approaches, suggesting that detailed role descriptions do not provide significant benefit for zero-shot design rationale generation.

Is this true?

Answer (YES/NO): NO